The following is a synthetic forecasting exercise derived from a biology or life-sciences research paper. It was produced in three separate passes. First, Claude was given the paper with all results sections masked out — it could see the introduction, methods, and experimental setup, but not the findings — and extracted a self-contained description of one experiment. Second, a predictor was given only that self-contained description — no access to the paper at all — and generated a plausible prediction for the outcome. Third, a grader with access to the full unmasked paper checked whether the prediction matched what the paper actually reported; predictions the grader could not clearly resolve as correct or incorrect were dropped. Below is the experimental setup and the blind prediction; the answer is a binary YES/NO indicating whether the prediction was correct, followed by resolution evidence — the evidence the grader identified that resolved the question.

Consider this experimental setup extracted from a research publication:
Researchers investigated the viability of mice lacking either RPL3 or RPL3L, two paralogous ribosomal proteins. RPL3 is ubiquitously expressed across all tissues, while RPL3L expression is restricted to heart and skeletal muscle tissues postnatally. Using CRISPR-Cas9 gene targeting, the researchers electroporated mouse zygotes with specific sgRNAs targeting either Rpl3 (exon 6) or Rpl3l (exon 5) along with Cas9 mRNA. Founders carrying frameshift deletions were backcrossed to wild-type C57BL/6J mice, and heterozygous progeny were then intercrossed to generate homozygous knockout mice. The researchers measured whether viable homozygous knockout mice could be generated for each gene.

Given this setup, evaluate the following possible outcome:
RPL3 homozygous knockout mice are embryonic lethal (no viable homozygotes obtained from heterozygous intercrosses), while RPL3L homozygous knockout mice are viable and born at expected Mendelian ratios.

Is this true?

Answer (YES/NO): YES